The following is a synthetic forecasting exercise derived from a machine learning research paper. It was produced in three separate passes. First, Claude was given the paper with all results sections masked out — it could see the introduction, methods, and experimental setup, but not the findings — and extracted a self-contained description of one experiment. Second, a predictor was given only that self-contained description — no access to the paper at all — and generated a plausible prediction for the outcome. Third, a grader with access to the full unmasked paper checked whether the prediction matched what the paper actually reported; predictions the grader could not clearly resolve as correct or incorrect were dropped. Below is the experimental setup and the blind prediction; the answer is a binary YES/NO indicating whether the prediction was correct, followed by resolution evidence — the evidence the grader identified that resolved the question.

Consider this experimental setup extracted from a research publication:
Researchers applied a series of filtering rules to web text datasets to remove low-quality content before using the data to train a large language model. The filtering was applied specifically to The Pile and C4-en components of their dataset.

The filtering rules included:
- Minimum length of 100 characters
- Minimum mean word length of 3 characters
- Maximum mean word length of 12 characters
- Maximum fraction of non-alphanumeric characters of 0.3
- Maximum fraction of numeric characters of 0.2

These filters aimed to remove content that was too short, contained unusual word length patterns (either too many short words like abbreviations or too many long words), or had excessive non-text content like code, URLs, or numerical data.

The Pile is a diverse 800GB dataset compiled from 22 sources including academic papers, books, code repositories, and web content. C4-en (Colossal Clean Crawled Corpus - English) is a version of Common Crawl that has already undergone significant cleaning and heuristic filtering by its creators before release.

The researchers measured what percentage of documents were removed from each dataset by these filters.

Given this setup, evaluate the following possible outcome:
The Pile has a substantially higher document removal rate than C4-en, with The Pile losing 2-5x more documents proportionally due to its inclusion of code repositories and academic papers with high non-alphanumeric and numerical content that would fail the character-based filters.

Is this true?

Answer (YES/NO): NO